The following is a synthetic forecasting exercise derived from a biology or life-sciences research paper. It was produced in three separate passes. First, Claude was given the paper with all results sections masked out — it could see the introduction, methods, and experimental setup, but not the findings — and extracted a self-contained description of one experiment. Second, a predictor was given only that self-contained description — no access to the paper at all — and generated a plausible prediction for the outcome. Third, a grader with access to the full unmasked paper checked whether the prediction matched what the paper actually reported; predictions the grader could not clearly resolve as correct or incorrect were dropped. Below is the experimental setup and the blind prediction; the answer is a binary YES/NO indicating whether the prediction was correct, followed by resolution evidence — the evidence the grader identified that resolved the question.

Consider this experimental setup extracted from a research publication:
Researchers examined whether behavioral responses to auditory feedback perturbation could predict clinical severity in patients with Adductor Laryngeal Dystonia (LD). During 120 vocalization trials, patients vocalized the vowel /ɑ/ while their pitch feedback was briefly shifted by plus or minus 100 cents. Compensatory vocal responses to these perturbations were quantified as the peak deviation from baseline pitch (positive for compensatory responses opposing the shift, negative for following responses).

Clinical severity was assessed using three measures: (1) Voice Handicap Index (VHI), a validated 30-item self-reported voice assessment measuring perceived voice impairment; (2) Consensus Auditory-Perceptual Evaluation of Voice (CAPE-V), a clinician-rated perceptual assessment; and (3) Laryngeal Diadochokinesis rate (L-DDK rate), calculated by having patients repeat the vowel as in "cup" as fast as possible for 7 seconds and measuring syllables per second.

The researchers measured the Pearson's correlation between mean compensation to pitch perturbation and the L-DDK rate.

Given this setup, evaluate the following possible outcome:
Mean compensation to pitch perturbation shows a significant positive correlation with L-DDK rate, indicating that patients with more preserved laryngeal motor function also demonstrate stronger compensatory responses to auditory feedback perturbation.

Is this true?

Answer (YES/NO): NO